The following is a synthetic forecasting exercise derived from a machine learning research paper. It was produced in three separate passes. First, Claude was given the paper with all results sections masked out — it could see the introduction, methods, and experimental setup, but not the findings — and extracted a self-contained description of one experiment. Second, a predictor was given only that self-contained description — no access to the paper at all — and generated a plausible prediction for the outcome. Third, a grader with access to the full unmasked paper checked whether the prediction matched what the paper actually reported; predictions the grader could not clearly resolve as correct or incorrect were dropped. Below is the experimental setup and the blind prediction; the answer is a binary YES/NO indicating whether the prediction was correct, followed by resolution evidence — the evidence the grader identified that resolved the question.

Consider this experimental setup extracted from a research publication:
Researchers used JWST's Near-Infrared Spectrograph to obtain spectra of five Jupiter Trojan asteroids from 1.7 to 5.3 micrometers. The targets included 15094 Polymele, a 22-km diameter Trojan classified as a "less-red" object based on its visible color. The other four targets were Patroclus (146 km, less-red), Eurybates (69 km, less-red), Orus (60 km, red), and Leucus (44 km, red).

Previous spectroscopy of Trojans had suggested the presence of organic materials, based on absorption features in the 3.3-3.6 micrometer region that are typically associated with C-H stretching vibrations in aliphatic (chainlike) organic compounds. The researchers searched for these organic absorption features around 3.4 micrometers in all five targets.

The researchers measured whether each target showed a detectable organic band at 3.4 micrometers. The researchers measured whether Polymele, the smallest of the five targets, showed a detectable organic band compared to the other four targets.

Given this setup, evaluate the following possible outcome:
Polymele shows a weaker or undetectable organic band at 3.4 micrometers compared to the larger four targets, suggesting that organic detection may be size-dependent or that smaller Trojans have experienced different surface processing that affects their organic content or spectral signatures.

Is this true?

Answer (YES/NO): NO